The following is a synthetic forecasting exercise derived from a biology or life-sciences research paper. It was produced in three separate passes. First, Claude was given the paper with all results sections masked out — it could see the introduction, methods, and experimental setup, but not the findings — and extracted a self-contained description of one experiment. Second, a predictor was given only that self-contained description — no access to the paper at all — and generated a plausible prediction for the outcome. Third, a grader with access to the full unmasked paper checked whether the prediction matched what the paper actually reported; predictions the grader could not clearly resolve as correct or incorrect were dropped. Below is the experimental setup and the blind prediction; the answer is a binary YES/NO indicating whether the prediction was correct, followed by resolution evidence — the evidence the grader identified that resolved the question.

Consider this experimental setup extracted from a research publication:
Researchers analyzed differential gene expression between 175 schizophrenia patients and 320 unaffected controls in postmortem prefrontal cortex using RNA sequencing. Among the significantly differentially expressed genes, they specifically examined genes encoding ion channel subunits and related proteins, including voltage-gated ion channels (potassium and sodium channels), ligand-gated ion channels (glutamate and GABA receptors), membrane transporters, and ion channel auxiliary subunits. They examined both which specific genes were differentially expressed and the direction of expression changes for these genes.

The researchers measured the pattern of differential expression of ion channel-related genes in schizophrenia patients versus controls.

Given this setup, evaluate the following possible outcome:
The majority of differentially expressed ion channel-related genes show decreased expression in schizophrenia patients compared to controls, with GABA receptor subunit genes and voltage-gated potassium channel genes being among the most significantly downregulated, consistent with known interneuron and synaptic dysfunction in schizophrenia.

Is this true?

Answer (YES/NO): NO